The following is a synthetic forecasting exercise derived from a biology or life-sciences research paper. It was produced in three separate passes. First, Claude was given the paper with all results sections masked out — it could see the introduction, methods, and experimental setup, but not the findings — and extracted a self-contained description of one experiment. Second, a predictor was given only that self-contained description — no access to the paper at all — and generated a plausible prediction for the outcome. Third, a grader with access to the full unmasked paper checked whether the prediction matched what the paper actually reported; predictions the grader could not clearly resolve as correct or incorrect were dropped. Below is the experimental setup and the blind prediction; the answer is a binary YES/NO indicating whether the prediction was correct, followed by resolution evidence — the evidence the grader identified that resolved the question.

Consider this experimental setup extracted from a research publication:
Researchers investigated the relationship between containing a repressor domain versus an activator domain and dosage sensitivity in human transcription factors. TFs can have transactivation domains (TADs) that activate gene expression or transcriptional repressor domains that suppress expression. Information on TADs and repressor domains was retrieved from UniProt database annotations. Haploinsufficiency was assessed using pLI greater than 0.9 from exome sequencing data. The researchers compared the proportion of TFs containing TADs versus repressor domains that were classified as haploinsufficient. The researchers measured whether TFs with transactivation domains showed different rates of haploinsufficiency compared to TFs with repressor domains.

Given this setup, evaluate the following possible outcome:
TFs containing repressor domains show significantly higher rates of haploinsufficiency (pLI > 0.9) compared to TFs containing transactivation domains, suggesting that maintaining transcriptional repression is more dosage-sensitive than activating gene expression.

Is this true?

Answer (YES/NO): NO